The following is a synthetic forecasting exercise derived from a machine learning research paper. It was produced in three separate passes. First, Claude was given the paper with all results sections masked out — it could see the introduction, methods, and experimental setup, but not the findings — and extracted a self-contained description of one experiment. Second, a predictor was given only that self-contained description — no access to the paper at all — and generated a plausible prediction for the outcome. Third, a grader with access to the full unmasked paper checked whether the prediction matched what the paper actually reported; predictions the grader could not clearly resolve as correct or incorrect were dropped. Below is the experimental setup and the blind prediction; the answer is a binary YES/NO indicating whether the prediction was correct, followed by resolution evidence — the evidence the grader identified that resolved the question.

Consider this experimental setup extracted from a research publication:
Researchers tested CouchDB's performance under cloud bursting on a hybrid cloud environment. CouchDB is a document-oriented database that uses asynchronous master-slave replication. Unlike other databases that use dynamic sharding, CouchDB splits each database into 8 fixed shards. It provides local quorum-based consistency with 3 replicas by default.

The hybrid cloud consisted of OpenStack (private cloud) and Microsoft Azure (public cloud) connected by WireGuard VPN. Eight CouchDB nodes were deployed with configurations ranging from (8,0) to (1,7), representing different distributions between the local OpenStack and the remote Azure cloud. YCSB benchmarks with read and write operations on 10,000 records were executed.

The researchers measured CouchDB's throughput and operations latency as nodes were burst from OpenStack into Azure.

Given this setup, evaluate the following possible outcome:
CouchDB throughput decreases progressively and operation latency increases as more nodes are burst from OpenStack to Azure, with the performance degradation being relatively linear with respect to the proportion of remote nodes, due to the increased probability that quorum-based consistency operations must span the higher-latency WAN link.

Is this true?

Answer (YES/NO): NO